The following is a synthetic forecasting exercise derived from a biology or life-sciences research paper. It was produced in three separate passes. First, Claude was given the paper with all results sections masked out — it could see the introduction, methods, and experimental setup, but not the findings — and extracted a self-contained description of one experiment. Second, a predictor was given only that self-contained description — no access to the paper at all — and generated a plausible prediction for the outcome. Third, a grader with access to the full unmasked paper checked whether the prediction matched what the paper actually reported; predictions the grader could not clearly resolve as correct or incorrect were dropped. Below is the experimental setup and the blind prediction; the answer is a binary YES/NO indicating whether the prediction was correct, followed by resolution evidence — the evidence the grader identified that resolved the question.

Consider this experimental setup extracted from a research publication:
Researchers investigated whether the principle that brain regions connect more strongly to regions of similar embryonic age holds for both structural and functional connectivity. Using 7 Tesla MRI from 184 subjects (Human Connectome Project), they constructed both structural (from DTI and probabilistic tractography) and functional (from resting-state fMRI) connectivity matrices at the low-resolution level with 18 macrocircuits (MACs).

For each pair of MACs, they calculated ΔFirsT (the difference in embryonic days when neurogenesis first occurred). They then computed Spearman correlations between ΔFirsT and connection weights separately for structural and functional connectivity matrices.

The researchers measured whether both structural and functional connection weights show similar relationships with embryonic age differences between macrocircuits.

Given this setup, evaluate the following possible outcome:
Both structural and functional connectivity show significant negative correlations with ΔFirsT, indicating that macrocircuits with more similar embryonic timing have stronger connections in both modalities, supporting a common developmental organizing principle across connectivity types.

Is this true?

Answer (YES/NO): YES